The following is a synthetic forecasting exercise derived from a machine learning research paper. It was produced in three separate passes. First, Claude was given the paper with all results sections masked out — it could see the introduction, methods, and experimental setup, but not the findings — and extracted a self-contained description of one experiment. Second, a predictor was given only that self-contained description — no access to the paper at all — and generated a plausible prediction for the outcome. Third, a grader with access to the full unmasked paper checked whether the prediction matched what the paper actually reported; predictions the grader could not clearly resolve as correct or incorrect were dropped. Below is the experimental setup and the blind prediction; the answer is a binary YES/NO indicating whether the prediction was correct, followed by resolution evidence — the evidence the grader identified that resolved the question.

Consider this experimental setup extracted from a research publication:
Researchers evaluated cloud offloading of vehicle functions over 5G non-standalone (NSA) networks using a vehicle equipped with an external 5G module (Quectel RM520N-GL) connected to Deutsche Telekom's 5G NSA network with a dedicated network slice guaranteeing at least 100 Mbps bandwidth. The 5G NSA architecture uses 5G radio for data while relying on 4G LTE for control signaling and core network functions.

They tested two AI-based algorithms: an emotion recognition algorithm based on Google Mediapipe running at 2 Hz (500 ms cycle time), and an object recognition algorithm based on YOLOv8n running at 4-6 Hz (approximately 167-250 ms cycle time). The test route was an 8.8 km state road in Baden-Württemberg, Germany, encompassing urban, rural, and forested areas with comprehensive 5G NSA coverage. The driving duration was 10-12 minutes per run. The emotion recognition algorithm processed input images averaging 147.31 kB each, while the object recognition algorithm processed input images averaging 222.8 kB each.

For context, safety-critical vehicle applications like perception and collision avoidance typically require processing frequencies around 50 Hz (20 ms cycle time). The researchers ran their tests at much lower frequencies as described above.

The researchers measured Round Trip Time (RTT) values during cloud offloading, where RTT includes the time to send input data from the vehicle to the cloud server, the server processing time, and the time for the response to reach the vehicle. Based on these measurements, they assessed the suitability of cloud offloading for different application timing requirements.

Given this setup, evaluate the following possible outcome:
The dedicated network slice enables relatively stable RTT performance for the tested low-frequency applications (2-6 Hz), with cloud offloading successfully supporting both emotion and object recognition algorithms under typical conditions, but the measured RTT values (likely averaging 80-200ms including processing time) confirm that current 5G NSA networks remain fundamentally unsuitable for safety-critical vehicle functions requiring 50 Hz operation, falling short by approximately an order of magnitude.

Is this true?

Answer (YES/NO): NO